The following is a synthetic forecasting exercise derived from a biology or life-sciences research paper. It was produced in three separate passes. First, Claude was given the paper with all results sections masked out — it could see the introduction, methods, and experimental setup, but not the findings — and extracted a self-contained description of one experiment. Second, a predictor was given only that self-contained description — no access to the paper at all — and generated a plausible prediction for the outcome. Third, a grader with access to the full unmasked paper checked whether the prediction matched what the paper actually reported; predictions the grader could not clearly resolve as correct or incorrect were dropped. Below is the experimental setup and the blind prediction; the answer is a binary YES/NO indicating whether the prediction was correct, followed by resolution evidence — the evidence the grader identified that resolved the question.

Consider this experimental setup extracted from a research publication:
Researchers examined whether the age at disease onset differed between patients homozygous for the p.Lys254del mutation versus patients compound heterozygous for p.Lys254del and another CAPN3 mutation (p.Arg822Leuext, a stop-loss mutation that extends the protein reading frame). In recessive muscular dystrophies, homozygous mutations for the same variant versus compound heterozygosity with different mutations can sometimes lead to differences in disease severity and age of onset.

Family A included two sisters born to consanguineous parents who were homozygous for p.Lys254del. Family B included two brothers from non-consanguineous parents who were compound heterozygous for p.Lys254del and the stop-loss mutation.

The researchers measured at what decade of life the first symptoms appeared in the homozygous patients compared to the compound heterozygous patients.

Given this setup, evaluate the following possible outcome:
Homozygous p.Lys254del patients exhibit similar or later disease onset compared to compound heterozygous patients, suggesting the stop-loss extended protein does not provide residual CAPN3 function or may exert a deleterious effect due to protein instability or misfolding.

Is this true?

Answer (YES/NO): YES